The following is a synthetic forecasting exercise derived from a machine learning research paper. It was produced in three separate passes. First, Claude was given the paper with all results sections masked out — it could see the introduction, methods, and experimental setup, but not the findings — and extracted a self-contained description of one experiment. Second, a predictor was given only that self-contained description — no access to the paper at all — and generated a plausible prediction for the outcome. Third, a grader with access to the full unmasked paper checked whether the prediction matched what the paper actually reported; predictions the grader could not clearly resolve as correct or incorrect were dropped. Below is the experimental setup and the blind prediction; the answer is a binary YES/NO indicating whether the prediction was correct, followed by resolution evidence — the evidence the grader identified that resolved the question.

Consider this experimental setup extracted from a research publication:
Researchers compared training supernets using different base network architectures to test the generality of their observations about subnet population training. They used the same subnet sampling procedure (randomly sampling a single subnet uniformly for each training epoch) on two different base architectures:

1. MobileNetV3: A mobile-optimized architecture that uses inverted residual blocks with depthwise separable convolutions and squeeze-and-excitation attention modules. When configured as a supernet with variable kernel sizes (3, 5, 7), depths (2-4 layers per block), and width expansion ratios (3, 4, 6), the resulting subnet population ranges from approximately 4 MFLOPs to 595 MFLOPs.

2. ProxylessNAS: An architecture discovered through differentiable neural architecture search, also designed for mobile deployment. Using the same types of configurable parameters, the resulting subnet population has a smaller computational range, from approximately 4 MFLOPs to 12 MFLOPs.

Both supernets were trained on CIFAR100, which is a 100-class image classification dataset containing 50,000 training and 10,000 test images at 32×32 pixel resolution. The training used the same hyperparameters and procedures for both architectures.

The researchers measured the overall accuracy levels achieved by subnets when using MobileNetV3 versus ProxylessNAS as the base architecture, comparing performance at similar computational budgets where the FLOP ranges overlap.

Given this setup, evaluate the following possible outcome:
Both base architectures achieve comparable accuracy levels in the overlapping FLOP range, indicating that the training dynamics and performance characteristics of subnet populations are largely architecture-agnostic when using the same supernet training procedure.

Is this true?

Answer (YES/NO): NO